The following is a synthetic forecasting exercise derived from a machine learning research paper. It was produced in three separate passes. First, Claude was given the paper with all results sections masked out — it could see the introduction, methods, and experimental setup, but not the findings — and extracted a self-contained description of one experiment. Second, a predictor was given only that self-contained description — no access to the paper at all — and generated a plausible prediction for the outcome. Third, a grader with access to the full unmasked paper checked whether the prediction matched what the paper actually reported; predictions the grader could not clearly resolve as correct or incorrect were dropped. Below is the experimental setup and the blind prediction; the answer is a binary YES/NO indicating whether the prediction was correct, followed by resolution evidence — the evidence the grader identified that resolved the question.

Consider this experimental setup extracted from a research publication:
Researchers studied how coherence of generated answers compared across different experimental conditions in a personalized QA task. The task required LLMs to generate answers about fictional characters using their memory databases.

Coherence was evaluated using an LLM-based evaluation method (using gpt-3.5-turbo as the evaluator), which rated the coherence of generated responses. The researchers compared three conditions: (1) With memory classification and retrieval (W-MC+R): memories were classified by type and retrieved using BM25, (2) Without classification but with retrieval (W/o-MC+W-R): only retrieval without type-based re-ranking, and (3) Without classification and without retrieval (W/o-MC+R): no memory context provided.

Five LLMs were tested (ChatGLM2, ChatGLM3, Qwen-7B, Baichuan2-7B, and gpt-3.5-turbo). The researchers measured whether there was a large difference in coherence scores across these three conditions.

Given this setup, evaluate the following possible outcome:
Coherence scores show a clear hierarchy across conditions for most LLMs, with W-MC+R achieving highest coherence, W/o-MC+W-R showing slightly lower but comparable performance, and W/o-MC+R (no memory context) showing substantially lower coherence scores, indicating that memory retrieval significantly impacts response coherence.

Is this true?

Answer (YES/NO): NO